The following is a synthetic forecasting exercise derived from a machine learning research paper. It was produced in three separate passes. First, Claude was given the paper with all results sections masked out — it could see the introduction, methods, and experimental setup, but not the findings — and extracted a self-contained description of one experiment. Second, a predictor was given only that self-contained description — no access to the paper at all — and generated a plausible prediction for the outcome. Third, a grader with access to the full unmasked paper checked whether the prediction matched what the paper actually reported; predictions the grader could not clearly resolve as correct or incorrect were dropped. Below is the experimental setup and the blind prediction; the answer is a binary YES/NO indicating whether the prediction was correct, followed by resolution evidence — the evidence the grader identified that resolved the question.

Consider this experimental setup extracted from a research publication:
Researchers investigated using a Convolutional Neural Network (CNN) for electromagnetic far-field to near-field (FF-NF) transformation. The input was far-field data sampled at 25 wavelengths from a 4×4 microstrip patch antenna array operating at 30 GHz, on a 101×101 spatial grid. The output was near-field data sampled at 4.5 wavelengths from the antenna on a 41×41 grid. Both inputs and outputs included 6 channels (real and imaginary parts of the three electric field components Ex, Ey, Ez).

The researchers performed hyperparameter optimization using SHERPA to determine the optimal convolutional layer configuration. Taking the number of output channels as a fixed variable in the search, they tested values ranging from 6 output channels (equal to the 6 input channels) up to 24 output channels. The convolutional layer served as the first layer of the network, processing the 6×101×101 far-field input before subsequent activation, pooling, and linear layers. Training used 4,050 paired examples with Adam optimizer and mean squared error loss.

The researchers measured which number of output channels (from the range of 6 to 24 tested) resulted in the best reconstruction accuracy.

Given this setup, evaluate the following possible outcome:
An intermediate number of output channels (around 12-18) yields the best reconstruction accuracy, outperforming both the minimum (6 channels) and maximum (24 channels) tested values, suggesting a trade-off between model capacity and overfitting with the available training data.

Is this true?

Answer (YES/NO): NO